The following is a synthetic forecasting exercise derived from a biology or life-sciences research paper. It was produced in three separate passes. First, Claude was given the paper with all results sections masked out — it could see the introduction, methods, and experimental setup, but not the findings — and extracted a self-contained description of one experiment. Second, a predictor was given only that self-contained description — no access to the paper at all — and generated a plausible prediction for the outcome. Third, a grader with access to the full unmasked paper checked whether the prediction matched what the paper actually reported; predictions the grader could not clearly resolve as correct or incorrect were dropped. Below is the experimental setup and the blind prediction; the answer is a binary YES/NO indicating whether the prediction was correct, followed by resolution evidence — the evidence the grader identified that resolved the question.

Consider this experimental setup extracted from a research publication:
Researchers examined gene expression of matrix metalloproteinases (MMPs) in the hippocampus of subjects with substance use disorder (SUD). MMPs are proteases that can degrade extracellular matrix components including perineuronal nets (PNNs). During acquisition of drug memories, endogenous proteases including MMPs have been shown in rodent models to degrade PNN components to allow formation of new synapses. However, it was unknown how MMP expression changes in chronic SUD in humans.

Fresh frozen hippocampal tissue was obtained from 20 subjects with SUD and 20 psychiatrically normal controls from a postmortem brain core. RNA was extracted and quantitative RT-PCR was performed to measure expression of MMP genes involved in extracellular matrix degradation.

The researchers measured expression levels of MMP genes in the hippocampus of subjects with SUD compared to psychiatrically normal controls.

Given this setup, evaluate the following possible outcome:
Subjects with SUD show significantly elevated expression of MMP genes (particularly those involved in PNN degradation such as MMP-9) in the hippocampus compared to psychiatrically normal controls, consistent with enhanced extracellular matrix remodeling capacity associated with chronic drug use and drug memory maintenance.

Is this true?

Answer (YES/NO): NO